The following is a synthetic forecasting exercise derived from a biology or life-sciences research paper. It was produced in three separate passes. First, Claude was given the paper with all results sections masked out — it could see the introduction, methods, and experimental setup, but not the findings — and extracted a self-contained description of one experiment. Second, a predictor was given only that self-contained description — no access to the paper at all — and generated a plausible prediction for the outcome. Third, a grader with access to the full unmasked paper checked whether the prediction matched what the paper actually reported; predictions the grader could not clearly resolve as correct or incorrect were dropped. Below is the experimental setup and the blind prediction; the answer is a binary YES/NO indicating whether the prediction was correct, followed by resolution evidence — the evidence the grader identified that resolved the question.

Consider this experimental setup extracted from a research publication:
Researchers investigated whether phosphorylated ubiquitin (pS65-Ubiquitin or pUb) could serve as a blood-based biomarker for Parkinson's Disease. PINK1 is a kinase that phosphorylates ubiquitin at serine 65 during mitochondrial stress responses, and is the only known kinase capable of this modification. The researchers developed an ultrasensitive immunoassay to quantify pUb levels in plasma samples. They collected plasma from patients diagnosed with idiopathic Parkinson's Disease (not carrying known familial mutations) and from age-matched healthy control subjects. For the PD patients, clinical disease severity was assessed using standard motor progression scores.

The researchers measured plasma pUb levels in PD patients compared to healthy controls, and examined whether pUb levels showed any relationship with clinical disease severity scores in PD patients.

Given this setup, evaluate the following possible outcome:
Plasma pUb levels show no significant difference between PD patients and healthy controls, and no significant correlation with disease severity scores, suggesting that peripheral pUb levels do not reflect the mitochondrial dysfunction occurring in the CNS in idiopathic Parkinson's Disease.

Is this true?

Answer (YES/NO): NO